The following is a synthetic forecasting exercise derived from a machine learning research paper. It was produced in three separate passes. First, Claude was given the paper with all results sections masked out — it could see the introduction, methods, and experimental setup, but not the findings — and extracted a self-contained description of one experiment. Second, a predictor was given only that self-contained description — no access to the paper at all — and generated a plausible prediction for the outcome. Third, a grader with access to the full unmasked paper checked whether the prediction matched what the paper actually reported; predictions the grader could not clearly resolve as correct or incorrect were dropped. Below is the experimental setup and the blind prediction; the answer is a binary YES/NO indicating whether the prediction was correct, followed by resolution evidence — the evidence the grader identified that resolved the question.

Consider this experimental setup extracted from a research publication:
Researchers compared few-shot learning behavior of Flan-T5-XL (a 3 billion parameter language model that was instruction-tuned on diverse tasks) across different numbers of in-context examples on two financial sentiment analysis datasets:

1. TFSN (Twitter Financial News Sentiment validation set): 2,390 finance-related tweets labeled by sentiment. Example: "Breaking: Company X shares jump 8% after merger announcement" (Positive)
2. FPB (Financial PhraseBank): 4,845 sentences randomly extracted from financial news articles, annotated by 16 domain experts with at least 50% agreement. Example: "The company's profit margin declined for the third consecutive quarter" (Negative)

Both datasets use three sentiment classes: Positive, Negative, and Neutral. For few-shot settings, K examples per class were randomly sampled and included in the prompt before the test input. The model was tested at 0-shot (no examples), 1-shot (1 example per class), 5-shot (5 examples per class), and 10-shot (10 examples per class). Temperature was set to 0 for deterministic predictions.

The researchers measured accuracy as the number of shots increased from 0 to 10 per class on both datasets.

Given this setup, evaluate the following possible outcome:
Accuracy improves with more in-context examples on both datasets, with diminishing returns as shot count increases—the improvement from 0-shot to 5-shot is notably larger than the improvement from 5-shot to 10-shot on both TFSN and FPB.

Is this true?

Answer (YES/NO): NO